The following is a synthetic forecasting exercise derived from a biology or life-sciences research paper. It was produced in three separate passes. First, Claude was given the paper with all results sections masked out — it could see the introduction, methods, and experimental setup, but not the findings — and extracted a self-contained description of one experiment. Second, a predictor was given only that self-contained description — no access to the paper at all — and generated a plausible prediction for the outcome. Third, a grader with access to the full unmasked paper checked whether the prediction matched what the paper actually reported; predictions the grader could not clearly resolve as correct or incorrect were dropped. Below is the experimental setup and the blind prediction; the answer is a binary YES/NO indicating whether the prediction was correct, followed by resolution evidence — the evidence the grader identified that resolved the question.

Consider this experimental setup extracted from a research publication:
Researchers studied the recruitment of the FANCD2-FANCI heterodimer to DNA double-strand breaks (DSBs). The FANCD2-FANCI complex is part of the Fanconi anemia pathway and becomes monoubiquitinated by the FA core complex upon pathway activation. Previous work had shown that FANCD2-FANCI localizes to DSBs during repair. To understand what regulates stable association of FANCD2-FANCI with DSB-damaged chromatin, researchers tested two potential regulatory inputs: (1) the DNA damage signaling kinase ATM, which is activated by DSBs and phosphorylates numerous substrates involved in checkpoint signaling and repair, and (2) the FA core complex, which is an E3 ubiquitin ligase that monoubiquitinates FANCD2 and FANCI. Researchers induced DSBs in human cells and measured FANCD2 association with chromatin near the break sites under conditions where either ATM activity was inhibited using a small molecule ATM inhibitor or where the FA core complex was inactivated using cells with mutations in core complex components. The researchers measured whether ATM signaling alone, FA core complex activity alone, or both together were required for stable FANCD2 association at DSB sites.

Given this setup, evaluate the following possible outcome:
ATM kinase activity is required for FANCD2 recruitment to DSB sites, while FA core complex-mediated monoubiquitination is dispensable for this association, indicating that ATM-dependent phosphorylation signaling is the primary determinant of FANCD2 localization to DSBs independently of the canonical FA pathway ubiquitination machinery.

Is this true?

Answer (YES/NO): NO